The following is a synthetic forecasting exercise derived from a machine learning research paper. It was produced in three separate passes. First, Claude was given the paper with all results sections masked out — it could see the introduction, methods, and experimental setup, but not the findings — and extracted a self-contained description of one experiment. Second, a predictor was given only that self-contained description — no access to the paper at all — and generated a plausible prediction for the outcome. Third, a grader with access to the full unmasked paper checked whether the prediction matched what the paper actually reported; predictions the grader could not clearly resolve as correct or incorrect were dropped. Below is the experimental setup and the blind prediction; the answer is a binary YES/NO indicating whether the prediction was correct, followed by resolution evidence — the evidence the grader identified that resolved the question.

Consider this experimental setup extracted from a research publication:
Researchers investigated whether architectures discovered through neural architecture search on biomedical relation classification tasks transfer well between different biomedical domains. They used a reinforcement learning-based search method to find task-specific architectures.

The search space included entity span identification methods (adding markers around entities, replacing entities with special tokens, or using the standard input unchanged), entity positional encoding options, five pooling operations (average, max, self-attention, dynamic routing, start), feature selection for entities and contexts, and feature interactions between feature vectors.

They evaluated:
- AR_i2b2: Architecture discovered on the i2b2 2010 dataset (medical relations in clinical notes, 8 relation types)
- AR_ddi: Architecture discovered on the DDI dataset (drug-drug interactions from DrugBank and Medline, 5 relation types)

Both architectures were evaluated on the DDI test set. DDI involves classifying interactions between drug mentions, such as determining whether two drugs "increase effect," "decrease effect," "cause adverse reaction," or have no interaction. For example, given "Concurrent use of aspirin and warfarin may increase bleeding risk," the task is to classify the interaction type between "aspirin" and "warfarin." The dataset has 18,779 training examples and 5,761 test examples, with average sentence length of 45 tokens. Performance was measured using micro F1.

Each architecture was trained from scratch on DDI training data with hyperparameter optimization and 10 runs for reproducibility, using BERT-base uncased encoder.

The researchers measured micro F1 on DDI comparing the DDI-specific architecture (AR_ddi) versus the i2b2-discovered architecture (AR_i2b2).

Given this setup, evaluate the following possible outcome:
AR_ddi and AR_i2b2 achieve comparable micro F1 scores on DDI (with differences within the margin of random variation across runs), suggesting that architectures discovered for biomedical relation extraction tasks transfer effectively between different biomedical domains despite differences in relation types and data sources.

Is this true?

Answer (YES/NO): YES